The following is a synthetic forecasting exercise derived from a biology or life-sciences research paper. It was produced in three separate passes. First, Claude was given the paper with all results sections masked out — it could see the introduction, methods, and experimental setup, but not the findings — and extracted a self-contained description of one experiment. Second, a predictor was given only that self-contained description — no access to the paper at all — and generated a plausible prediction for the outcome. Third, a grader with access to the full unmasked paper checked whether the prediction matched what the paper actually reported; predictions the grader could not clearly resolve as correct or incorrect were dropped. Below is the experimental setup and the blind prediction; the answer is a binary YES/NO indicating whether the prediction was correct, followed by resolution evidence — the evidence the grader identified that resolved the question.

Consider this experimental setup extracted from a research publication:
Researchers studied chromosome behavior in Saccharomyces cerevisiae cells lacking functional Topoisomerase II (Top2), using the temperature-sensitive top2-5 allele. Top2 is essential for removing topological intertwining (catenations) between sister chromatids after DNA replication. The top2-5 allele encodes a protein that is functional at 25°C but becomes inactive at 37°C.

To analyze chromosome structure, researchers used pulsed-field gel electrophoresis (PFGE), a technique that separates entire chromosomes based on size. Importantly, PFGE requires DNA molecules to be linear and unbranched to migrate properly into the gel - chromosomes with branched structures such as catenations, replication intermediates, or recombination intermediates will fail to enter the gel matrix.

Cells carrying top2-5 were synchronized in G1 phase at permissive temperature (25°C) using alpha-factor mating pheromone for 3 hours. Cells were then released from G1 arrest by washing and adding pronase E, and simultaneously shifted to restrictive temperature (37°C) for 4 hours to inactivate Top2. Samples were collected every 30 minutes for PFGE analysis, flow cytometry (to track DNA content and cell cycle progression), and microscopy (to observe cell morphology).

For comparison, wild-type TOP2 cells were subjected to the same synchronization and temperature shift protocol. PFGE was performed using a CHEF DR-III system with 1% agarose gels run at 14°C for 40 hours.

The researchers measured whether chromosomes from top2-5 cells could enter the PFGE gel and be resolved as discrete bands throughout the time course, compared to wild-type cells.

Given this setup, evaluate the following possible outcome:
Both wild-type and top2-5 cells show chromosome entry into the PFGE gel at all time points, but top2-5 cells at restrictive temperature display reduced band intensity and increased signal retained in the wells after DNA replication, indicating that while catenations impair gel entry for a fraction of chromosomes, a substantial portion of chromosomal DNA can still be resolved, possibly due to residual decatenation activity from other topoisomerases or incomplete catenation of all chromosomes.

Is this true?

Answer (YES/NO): NO